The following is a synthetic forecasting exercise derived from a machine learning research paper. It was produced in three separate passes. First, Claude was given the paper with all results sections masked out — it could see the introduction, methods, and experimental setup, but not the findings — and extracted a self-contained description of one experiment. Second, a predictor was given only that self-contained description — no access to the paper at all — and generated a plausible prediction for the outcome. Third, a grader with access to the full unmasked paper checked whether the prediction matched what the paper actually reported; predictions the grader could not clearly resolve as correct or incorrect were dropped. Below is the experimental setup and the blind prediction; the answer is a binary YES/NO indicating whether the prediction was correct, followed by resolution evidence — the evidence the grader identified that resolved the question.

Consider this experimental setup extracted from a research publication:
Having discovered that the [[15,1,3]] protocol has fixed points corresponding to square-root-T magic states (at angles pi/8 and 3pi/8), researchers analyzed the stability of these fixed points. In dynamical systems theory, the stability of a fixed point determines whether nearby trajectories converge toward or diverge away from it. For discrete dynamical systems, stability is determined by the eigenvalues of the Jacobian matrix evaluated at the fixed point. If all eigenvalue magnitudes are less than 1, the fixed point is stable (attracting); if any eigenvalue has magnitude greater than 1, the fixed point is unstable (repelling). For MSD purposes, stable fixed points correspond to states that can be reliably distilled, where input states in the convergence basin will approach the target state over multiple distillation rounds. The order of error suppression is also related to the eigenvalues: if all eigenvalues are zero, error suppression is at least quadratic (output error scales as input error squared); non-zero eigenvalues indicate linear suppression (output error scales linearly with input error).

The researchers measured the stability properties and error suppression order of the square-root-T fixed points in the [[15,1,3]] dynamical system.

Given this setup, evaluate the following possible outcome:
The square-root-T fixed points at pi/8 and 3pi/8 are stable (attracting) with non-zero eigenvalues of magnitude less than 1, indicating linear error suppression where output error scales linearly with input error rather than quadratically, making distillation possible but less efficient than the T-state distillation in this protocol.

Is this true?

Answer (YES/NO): NO